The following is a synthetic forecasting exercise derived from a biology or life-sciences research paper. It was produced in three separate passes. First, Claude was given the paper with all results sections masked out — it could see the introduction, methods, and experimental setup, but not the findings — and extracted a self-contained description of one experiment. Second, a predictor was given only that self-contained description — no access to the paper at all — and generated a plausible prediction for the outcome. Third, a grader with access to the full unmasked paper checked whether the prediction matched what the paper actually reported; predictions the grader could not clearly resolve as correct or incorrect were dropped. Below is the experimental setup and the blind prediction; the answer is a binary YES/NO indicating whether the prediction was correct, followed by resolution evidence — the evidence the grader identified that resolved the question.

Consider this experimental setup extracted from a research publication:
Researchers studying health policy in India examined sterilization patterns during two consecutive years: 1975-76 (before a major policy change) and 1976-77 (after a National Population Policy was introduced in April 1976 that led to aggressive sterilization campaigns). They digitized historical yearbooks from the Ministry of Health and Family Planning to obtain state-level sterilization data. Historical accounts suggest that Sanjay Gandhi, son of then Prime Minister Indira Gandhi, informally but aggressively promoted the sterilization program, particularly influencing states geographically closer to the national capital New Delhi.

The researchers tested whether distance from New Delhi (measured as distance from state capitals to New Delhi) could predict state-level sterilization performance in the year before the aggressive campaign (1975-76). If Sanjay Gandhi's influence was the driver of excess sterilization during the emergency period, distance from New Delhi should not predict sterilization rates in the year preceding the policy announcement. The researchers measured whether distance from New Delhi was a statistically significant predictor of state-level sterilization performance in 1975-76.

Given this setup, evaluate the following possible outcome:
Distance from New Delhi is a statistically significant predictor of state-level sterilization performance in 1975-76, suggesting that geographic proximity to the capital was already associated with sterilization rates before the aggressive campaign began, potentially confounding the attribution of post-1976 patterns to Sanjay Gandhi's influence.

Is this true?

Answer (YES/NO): NO